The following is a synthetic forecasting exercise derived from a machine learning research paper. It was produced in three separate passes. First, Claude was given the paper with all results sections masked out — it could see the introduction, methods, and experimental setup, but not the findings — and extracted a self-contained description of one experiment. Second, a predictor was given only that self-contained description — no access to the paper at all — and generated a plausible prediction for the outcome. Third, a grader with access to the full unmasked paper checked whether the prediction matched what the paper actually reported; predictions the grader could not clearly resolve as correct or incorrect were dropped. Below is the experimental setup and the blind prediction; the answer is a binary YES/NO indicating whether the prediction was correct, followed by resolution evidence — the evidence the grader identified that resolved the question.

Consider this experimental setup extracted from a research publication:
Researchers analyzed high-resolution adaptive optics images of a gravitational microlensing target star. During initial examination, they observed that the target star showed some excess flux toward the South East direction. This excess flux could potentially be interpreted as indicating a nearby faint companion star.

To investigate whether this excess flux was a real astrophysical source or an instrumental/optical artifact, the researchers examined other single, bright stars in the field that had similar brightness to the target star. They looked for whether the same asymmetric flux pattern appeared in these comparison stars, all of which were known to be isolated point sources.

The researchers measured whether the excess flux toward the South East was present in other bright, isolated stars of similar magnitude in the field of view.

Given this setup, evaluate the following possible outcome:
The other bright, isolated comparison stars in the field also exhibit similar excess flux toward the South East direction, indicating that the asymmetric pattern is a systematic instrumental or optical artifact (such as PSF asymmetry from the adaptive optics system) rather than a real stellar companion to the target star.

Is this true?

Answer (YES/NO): YES